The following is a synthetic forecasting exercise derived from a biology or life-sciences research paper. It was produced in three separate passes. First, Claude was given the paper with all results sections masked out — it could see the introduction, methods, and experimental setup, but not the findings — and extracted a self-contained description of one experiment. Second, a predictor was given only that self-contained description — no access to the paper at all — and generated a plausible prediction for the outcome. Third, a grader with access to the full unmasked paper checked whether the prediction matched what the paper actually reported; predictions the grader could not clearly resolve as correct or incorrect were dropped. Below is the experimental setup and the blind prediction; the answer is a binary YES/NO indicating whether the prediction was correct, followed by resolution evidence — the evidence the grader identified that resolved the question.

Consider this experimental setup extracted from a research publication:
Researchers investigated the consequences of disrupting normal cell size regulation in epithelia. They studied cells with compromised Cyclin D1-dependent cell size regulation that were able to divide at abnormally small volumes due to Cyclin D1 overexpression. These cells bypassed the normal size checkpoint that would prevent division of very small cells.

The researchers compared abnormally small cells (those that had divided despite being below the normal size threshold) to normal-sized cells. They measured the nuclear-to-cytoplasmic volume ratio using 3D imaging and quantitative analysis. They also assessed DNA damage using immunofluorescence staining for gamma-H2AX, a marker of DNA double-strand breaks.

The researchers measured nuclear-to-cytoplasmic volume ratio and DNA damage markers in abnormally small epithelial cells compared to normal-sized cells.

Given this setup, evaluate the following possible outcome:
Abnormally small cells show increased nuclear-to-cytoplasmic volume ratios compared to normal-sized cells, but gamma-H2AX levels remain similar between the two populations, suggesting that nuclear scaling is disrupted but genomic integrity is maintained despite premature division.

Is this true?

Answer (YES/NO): NO